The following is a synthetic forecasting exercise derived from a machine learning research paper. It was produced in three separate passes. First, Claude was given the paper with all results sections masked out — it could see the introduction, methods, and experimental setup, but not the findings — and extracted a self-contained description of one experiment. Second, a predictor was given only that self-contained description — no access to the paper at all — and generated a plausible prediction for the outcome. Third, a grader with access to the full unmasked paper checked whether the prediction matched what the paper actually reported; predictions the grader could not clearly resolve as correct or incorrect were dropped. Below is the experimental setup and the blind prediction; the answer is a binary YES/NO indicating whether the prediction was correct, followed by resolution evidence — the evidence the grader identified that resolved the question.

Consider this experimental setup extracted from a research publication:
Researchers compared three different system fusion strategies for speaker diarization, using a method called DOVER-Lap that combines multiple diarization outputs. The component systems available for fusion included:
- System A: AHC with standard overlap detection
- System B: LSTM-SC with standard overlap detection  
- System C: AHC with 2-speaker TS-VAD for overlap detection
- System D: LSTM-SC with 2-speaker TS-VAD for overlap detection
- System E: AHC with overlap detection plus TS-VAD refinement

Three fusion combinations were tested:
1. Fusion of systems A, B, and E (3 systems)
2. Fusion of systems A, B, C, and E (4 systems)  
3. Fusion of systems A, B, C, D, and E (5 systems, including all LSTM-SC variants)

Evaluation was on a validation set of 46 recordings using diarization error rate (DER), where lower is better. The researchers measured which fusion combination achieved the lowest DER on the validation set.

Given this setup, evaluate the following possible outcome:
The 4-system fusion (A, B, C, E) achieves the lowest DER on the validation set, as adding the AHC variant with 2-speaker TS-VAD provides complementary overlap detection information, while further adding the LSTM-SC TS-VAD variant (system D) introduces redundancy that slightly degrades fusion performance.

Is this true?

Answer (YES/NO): NO